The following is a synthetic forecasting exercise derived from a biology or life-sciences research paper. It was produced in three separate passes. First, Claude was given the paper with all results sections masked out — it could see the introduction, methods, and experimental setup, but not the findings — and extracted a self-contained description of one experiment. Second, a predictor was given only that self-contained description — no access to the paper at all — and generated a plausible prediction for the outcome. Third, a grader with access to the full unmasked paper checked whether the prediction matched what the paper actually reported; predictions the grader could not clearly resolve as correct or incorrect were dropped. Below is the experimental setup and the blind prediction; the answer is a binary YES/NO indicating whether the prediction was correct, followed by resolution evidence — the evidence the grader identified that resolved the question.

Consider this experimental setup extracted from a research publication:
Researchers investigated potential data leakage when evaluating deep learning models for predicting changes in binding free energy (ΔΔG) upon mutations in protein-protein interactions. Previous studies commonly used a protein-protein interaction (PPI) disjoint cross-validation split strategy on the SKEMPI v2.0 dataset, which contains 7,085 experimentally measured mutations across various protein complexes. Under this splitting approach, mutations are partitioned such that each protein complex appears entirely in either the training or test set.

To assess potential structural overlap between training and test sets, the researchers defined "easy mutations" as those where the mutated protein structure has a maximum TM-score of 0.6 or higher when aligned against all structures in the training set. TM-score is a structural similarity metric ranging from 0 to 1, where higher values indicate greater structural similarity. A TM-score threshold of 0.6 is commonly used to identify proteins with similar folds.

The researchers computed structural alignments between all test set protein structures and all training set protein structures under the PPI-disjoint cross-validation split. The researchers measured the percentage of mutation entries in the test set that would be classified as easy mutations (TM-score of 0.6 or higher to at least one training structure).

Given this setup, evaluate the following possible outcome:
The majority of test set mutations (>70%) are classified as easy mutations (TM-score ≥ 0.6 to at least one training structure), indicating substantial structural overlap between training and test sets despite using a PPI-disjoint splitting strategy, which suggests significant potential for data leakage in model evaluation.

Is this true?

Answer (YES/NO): YES